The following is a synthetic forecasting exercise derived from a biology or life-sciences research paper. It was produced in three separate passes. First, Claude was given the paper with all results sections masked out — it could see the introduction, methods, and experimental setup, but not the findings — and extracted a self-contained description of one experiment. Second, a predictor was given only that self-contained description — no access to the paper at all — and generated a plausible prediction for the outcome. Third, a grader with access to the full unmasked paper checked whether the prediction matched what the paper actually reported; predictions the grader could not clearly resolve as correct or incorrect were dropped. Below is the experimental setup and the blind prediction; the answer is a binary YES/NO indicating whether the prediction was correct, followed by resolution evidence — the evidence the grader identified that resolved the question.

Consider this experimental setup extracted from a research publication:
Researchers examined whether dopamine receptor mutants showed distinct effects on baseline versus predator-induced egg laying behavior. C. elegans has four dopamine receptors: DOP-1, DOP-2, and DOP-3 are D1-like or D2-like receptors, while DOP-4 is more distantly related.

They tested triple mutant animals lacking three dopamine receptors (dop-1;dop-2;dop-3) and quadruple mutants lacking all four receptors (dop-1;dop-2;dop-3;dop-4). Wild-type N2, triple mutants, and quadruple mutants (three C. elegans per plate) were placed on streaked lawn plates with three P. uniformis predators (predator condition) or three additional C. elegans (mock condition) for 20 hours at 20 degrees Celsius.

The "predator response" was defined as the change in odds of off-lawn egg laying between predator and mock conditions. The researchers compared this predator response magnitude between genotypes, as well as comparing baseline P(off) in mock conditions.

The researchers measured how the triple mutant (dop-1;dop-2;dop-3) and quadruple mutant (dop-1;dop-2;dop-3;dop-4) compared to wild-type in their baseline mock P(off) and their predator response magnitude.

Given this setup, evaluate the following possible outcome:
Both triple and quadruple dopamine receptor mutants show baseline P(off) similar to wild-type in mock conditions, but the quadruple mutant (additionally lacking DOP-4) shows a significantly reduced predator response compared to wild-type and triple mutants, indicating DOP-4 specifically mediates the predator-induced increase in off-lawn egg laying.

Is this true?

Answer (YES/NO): NO